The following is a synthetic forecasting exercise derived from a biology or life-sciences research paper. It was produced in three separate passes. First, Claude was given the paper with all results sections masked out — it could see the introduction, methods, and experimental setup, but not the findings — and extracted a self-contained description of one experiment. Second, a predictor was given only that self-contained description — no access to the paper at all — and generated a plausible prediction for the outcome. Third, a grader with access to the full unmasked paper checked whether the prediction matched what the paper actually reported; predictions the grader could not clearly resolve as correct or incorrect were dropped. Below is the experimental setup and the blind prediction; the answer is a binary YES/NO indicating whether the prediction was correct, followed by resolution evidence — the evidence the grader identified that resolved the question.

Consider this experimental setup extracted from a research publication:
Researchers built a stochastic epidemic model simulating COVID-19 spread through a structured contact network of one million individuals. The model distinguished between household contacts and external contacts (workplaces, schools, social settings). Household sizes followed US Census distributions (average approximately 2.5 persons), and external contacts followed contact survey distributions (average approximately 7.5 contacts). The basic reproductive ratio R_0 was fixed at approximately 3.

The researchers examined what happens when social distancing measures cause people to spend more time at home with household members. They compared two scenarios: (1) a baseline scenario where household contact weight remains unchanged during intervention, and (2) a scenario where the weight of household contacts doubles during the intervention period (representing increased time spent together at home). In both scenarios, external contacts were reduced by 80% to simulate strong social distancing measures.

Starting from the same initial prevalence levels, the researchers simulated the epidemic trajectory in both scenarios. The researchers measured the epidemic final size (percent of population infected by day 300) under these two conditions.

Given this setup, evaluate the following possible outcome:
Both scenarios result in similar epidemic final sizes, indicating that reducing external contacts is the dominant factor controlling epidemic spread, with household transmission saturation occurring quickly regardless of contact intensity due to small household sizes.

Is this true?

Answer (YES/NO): NO